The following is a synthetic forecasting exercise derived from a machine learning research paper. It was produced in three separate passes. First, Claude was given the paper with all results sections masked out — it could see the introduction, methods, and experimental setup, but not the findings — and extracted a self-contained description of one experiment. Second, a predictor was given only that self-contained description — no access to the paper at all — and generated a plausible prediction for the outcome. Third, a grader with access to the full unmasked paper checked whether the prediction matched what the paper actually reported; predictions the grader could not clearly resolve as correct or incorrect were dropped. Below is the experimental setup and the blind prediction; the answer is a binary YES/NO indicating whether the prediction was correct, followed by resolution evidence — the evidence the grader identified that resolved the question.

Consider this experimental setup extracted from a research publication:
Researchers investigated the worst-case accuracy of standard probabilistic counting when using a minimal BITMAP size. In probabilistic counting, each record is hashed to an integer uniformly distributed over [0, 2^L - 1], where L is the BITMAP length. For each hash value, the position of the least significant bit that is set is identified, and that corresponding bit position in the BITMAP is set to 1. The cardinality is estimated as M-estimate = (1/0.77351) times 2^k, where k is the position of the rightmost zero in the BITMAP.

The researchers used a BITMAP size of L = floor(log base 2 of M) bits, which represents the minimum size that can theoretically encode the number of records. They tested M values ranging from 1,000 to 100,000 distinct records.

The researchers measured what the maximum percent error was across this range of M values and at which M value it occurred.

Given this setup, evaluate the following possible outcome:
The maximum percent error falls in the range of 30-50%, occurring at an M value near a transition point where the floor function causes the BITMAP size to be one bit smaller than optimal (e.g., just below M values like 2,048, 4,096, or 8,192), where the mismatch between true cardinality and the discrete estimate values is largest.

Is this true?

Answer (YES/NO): NO